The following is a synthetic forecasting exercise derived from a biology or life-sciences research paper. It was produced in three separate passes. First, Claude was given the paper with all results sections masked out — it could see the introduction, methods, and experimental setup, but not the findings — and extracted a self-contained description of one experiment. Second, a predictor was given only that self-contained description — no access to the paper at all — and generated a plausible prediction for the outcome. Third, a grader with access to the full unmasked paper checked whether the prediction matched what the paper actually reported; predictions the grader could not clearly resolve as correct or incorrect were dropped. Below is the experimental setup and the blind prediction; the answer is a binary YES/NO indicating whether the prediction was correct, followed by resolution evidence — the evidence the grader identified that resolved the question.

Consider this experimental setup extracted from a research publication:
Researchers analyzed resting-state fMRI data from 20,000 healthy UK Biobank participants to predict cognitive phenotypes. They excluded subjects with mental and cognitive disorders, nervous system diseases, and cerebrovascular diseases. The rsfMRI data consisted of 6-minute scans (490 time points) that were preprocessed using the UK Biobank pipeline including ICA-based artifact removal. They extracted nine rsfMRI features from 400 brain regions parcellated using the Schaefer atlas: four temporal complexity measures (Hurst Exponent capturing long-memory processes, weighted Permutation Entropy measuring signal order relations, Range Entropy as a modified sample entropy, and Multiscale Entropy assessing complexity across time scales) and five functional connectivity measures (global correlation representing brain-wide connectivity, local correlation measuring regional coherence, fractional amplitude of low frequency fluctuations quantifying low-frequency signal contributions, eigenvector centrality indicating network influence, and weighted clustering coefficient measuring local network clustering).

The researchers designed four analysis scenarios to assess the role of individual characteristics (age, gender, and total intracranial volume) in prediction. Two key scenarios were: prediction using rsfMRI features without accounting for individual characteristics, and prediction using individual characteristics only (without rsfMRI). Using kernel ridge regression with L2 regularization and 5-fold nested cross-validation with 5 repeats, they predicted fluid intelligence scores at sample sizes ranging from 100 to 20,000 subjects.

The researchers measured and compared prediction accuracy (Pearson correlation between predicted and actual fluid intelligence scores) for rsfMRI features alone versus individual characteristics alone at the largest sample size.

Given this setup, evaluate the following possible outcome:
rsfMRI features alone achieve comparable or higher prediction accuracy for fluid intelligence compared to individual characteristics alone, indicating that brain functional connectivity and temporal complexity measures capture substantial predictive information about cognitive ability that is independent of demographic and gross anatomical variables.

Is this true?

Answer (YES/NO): NO